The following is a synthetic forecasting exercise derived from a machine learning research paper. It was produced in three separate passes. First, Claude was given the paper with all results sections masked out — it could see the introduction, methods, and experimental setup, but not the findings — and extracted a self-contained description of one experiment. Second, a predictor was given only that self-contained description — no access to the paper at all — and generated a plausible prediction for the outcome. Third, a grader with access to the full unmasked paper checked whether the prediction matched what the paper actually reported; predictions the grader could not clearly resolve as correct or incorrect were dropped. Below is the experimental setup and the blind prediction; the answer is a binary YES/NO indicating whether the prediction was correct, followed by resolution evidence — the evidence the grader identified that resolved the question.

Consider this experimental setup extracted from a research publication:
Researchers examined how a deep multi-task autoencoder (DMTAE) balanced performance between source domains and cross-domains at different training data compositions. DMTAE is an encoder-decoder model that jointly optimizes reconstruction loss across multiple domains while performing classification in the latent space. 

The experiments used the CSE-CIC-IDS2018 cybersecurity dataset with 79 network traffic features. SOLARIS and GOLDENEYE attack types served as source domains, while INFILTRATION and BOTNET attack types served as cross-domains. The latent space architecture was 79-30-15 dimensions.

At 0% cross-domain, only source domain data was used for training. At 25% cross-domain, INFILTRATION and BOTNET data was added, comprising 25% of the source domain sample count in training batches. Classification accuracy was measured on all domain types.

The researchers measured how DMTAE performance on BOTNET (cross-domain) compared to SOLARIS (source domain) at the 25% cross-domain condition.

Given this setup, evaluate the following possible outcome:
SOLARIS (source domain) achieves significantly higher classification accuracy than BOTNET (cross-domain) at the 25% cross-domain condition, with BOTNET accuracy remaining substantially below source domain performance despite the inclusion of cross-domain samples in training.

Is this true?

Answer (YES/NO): NO